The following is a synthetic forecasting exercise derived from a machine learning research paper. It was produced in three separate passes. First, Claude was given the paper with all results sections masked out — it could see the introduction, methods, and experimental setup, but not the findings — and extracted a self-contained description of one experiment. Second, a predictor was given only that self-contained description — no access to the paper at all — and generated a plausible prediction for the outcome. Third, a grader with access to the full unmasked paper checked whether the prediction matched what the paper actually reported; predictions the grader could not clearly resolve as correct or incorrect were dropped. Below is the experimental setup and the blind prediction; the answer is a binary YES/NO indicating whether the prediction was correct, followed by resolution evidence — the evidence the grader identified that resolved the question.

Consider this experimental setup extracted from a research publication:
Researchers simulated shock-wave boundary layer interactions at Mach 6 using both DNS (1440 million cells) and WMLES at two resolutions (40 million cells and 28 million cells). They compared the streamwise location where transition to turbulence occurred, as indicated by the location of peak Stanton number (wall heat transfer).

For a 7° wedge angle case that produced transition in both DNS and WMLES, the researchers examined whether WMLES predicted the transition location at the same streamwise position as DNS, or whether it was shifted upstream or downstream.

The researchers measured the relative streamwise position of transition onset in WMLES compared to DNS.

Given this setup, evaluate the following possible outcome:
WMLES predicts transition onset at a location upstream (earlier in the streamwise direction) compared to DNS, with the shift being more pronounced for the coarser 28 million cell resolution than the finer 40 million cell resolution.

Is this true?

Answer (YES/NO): NO